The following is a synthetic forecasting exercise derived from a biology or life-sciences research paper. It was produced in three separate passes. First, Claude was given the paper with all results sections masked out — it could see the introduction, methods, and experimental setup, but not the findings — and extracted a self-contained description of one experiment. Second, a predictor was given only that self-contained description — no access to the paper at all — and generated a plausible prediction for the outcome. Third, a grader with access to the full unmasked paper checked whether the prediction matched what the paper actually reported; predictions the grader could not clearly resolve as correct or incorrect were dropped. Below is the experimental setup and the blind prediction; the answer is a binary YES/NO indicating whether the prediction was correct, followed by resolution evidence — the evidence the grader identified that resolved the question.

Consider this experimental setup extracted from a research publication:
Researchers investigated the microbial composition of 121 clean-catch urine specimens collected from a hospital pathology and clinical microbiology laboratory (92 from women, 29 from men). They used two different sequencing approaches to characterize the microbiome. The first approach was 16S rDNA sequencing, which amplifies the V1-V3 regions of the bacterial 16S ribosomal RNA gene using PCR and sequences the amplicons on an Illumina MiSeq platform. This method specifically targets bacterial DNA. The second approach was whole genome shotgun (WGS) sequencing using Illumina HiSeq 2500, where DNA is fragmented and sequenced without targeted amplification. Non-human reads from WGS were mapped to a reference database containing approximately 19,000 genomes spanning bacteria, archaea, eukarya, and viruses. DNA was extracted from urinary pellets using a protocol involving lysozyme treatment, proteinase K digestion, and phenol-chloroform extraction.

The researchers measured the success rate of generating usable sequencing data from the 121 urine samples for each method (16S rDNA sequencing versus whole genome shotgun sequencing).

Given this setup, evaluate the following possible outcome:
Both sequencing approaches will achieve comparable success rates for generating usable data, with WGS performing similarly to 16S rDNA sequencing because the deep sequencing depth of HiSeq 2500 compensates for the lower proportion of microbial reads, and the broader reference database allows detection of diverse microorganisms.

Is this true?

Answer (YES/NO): NO